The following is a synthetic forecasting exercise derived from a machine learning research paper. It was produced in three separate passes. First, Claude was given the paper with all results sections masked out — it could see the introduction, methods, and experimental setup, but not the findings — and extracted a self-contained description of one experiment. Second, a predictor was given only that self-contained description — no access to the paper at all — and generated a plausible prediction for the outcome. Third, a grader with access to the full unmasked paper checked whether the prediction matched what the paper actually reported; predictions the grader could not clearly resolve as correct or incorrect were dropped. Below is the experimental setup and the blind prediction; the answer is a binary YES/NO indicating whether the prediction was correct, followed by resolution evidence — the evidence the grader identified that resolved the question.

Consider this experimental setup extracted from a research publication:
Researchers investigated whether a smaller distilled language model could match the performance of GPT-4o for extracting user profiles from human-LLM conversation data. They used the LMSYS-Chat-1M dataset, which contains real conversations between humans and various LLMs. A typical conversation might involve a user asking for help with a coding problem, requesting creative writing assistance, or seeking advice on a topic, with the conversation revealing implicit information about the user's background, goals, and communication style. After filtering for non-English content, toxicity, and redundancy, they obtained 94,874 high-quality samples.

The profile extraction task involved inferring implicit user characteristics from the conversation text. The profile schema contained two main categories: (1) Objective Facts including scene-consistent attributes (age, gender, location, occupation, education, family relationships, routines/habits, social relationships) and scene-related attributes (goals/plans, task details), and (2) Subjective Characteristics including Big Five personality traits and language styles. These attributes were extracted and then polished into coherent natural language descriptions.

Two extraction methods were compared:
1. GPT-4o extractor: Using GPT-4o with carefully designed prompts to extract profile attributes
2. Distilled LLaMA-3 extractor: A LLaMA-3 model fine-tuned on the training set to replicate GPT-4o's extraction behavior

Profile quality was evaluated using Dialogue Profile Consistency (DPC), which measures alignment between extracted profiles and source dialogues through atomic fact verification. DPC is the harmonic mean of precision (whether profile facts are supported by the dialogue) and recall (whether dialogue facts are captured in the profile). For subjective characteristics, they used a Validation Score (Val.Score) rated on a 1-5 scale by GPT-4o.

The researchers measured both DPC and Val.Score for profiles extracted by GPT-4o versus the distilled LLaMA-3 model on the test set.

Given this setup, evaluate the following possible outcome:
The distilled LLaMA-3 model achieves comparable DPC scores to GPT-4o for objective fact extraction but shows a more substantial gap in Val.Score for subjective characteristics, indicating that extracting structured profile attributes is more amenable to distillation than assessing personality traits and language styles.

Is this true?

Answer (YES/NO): NO